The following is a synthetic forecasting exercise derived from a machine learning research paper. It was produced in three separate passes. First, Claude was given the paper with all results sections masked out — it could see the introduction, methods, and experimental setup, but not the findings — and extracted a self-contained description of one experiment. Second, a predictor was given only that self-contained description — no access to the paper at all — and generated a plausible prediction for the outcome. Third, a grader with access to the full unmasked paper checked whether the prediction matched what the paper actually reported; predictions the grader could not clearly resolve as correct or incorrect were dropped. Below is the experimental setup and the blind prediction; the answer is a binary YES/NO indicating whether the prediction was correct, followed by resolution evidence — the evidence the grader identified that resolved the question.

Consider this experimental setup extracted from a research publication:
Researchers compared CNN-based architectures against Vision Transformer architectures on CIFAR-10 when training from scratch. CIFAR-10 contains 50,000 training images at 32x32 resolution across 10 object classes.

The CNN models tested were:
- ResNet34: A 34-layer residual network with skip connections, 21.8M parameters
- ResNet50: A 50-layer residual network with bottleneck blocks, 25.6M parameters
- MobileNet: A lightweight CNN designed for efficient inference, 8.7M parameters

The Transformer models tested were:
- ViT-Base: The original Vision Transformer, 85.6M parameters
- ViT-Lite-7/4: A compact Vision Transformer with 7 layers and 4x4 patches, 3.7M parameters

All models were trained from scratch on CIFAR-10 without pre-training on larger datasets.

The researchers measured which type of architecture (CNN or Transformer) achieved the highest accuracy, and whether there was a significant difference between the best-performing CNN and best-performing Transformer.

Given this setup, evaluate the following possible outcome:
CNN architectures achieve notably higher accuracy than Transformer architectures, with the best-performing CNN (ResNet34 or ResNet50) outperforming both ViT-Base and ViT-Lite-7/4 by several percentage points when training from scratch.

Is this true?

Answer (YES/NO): NO